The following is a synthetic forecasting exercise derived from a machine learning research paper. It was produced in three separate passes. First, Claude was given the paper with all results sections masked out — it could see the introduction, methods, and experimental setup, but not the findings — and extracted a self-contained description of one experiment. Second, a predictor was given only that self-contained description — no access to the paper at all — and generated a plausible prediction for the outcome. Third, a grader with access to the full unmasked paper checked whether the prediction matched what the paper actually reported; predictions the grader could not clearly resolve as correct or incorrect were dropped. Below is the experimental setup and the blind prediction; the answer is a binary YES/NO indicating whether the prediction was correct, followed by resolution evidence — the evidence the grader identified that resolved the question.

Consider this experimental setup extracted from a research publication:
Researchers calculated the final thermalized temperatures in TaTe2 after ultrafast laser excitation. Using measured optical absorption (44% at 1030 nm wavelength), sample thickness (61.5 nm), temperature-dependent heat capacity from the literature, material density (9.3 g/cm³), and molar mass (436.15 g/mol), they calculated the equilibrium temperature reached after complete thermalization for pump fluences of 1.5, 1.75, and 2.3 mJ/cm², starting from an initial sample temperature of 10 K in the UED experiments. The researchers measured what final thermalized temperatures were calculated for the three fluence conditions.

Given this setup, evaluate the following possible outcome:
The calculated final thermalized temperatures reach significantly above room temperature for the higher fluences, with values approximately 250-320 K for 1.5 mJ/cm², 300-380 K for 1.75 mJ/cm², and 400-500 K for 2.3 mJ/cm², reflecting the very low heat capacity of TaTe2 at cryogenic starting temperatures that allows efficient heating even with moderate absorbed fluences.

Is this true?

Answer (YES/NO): NO